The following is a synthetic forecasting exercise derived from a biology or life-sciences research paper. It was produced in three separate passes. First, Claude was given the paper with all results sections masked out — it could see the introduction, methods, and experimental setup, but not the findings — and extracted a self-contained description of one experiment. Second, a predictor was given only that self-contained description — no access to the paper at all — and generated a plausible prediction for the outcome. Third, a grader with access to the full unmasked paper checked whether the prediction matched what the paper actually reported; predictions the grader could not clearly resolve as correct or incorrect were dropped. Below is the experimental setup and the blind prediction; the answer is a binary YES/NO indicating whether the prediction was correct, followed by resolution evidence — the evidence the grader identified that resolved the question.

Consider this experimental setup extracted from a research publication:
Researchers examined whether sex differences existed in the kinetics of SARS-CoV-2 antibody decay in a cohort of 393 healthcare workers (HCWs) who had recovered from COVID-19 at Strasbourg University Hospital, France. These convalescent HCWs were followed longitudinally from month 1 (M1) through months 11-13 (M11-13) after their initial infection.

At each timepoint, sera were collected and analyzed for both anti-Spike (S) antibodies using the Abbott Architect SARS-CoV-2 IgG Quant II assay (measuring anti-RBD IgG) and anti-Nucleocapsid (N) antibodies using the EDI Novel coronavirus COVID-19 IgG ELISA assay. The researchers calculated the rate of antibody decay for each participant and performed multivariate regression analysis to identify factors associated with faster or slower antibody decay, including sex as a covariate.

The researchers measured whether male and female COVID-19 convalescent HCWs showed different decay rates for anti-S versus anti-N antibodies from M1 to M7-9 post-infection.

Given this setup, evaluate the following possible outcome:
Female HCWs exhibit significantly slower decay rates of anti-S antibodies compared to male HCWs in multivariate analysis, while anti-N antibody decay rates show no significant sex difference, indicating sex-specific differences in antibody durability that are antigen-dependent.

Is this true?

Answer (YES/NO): NO